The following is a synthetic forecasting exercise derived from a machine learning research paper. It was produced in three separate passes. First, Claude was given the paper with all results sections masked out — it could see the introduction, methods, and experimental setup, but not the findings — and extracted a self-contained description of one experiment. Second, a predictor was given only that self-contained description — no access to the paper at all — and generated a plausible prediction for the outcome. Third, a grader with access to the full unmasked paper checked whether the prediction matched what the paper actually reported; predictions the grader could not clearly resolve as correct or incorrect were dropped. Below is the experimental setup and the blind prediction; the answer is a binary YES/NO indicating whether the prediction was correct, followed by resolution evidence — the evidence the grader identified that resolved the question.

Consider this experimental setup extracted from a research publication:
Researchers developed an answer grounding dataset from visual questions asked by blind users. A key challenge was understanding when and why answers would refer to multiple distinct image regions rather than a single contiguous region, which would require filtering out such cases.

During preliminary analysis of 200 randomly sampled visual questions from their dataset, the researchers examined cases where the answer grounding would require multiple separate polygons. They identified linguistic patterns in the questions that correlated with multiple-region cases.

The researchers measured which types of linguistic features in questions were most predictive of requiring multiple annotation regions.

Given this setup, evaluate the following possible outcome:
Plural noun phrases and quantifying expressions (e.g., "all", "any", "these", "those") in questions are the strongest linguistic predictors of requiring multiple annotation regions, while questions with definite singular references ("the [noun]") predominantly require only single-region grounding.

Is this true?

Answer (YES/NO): NO